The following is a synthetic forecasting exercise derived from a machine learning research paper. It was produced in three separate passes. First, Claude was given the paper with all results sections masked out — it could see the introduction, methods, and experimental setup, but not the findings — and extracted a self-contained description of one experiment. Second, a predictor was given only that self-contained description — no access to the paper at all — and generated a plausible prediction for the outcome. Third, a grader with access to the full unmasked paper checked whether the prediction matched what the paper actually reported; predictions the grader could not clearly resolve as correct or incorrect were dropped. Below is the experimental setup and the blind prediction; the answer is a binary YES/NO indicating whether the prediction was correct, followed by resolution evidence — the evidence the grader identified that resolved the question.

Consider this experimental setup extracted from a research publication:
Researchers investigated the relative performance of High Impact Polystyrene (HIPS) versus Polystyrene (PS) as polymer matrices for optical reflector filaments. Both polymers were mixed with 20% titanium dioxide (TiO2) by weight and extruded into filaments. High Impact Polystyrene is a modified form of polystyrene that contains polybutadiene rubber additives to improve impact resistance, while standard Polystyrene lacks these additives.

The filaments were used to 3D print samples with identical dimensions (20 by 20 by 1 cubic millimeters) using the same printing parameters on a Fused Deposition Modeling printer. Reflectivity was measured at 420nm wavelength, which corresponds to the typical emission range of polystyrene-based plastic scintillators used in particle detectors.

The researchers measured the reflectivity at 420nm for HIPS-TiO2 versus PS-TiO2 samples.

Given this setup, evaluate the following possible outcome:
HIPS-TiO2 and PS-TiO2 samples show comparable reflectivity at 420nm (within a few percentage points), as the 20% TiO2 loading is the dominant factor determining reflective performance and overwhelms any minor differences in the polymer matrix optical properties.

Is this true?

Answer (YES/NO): NO